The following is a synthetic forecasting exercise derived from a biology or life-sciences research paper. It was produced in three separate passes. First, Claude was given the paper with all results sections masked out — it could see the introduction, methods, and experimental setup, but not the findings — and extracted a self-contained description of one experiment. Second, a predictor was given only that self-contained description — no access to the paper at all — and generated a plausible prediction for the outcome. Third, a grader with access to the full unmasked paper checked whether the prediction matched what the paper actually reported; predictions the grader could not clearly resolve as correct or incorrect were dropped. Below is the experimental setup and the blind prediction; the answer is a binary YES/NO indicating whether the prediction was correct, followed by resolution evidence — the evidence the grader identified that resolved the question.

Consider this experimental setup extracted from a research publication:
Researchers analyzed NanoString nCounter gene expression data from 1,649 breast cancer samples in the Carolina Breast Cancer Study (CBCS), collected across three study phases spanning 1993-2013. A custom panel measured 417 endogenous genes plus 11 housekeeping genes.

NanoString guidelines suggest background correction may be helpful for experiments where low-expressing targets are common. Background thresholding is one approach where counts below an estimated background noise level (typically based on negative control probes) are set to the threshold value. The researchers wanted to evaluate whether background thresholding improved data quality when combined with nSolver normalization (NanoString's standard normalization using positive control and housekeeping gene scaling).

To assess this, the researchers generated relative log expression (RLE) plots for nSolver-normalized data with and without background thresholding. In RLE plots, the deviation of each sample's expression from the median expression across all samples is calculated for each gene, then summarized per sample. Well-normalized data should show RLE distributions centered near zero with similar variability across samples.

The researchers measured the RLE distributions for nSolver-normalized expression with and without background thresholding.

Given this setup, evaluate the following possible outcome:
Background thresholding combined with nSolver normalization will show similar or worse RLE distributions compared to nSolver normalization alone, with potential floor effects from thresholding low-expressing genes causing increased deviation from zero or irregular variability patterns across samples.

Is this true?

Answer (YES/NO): YES